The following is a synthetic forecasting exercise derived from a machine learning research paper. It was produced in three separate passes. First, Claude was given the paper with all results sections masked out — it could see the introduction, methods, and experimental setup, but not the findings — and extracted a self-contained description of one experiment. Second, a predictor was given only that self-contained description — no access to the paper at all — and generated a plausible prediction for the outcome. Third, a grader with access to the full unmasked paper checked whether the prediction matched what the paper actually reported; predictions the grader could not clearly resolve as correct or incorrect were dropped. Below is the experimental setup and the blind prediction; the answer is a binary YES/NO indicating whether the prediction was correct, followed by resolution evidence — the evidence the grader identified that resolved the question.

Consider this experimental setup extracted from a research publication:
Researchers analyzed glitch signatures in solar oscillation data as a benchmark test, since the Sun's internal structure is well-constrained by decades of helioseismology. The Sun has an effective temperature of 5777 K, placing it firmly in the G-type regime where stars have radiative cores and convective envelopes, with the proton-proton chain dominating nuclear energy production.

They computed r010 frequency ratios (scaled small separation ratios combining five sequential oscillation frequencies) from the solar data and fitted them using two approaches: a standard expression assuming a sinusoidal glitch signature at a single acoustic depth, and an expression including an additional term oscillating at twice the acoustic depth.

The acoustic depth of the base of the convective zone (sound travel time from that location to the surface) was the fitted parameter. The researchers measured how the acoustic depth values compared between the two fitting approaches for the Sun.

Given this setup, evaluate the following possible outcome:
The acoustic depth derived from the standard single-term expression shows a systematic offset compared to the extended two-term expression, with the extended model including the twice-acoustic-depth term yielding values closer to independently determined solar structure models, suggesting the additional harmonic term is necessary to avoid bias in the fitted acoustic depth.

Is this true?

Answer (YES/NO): NO